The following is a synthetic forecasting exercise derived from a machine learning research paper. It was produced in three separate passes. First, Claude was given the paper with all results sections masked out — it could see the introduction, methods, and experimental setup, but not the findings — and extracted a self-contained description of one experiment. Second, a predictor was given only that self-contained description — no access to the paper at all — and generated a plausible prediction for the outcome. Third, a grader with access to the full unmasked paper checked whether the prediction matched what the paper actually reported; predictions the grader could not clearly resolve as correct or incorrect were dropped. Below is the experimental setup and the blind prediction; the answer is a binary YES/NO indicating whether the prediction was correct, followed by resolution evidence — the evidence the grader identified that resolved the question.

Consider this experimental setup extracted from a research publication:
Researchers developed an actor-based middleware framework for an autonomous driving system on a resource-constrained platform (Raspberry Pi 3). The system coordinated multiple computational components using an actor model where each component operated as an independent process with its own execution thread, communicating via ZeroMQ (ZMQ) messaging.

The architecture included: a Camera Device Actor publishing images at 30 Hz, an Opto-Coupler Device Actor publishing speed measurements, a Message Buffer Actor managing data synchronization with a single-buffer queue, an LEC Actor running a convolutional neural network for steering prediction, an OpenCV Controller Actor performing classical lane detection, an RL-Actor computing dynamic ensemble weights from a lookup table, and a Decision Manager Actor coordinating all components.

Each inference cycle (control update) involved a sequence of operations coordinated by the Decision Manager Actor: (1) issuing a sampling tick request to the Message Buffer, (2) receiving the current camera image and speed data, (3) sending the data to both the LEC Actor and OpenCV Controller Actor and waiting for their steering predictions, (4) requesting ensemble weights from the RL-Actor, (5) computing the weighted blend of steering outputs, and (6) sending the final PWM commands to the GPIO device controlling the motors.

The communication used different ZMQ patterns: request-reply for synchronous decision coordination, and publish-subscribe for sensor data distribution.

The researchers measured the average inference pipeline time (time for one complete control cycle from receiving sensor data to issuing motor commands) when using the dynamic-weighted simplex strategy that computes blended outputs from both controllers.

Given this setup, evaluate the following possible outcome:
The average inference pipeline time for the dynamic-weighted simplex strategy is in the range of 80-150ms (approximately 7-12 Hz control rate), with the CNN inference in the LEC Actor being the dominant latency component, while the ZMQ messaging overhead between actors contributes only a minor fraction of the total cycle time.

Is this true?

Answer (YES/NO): YES